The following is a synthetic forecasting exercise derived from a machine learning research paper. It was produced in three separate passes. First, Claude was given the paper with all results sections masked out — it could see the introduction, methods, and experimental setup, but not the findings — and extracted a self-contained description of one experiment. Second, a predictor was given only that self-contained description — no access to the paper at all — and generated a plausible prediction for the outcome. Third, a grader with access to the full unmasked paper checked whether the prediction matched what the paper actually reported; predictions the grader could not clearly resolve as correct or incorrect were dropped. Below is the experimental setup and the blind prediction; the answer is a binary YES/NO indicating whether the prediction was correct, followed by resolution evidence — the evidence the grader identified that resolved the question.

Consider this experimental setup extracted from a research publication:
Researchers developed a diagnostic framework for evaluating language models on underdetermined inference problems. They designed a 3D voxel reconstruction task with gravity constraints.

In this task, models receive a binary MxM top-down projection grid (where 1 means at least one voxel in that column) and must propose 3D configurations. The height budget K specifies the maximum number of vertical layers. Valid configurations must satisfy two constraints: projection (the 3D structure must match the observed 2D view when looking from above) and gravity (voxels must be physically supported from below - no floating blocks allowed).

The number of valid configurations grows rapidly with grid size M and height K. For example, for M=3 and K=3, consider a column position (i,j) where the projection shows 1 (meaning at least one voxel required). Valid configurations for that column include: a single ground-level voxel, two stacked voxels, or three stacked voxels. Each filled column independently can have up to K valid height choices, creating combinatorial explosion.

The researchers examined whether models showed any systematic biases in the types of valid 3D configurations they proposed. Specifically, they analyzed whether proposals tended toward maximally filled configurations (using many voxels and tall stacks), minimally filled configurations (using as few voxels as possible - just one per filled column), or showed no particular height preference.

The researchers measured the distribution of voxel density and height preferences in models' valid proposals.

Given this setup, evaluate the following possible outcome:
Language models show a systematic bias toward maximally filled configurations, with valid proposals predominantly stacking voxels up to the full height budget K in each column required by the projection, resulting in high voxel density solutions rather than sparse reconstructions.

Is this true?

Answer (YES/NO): NO